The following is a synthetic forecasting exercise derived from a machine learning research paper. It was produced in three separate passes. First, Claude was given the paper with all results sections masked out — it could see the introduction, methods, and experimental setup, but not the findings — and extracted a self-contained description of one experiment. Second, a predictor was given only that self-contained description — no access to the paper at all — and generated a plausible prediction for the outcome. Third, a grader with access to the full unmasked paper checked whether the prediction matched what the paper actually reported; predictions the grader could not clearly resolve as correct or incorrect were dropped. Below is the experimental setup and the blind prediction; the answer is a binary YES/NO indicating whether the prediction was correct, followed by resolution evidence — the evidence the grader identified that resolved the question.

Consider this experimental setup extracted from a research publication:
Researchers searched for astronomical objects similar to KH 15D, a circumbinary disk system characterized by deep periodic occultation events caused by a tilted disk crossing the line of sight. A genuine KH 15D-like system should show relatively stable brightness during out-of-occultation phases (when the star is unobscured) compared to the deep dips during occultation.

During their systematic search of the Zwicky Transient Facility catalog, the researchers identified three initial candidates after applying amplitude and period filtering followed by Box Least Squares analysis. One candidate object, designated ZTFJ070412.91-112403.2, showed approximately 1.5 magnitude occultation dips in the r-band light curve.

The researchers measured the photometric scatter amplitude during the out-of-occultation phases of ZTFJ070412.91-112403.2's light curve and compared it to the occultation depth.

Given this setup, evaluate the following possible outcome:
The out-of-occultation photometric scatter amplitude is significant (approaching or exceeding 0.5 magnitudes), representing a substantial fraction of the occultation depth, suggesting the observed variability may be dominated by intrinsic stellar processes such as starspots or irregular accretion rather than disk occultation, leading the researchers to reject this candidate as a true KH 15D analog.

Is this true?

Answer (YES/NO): YES